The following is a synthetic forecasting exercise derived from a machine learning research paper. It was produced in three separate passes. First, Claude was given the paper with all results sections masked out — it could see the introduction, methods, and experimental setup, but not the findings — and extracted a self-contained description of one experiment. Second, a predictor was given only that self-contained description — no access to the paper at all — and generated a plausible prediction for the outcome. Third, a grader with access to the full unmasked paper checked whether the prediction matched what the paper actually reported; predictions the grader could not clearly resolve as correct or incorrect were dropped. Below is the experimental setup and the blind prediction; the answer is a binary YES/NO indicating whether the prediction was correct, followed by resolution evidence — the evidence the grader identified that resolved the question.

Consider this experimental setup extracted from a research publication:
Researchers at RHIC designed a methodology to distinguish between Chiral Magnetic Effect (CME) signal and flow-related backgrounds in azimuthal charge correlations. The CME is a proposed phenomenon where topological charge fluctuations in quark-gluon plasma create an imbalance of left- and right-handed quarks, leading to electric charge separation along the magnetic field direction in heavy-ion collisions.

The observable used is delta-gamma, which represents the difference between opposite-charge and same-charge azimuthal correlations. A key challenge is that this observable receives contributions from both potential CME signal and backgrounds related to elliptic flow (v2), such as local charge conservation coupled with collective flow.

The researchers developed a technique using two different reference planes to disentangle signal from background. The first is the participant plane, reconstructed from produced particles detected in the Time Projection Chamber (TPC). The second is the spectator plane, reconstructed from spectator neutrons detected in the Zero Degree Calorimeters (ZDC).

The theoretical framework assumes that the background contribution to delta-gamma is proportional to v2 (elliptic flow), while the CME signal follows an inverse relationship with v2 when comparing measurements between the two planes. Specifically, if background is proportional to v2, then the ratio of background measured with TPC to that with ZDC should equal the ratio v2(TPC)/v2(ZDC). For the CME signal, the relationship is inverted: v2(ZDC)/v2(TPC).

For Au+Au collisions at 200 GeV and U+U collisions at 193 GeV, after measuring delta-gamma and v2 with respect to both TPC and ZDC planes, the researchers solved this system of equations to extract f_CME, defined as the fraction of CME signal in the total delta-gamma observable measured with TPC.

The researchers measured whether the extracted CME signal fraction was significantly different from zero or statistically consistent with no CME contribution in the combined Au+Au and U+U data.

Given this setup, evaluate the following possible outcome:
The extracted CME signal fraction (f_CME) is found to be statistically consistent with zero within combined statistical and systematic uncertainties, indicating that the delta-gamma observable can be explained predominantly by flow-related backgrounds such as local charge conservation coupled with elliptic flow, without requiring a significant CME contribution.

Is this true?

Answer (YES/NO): YES